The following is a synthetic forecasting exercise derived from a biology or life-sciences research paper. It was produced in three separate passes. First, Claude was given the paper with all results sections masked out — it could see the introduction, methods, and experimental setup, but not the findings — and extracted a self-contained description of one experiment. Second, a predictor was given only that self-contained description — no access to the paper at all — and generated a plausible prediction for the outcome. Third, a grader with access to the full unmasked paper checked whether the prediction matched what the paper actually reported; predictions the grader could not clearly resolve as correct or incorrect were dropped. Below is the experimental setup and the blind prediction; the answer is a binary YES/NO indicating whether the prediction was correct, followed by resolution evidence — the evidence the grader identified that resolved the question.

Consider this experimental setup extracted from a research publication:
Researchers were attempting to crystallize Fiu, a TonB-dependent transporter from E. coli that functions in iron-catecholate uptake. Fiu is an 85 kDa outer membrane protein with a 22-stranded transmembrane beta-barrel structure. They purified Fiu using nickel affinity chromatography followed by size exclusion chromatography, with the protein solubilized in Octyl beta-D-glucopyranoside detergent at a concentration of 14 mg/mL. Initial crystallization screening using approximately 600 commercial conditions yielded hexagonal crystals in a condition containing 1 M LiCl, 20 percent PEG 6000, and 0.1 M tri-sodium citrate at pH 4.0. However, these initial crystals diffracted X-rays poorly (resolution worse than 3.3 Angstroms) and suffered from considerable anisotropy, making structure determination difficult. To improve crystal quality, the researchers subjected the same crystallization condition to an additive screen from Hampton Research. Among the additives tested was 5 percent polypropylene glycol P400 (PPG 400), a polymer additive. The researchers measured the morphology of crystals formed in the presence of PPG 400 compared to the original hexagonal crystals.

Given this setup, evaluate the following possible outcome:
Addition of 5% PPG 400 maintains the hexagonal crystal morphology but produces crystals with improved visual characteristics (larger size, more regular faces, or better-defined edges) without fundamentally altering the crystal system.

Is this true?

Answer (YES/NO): NO